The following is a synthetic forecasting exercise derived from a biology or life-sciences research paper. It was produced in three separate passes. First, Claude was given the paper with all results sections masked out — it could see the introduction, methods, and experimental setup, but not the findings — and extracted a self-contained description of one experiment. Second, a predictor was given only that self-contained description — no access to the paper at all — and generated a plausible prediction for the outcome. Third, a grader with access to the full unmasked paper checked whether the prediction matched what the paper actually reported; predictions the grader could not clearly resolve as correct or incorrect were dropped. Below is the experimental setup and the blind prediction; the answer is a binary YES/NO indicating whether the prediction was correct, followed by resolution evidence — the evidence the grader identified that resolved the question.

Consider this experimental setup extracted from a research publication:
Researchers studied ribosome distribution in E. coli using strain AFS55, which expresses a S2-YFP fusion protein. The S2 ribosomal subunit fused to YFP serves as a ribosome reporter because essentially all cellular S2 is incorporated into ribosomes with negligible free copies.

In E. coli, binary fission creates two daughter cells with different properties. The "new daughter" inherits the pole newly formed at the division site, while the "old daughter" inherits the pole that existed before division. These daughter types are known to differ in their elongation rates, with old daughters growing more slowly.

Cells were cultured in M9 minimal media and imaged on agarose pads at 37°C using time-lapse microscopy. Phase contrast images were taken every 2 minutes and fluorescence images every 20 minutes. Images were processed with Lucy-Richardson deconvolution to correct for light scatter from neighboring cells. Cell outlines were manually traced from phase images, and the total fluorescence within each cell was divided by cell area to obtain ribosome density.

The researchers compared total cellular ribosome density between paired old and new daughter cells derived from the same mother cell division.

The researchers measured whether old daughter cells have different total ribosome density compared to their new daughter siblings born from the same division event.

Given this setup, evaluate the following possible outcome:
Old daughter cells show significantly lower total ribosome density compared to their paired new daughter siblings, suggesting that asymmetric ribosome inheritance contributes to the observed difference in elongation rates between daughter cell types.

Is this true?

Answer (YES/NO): YES